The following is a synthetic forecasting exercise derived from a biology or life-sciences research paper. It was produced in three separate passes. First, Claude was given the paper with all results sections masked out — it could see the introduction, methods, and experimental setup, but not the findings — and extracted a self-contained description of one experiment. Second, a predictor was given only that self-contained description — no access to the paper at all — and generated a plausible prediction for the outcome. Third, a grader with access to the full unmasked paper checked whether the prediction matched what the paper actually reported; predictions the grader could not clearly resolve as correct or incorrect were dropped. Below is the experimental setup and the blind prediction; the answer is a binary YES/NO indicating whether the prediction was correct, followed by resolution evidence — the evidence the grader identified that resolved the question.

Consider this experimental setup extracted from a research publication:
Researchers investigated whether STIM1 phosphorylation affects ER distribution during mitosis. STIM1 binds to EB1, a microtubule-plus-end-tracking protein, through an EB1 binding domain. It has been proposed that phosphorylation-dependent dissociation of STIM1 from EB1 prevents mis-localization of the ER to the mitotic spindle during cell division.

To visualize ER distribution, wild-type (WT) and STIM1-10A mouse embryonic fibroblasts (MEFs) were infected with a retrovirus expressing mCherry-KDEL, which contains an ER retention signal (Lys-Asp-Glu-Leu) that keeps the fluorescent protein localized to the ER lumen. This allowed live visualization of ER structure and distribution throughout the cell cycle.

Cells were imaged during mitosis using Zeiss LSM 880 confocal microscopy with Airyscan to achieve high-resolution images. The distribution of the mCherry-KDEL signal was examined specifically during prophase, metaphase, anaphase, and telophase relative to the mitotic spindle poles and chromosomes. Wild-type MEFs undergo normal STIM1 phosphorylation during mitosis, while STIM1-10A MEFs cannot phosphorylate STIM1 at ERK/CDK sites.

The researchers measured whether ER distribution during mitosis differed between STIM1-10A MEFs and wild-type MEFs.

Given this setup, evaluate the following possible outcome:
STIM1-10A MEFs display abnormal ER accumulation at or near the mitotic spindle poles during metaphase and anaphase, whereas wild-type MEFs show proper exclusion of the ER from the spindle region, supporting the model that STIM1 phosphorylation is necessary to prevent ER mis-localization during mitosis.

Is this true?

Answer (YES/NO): NO